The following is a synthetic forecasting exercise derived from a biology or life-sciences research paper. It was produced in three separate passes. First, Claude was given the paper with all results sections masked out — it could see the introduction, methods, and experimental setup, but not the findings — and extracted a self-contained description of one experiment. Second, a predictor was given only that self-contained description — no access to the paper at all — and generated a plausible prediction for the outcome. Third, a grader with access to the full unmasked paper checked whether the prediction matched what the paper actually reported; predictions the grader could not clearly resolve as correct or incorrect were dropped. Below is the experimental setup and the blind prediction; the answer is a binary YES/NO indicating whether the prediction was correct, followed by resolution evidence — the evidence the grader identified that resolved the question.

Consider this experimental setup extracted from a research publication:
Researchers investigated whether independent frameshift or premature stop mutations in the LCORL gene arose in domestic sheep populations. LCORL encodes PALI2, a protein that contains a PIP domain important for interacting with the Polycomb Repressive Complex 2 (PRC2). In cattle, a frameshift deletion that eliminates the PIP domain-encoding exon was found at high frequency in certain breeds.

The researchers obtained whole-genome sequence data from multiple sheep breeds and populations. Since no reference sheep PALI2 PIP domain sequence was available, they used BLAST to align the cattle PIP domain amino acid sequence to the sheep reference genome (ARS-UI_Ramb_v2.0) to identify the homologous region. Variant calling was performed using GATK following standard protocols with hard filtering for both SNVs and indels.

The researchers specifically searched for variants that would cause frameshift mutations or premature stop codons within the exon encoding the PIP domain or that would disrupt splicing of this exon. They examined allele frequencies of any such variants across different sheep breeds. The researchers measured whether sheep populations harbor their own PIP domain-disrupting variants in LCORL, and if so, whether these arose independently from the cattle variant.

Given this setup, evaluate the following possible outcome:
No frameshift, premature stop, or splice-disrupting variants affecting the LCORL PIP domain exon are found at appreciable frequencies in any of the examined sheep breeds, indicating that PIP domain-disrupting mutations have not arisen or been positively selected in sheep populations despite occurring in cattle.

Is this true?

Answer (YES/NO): NO